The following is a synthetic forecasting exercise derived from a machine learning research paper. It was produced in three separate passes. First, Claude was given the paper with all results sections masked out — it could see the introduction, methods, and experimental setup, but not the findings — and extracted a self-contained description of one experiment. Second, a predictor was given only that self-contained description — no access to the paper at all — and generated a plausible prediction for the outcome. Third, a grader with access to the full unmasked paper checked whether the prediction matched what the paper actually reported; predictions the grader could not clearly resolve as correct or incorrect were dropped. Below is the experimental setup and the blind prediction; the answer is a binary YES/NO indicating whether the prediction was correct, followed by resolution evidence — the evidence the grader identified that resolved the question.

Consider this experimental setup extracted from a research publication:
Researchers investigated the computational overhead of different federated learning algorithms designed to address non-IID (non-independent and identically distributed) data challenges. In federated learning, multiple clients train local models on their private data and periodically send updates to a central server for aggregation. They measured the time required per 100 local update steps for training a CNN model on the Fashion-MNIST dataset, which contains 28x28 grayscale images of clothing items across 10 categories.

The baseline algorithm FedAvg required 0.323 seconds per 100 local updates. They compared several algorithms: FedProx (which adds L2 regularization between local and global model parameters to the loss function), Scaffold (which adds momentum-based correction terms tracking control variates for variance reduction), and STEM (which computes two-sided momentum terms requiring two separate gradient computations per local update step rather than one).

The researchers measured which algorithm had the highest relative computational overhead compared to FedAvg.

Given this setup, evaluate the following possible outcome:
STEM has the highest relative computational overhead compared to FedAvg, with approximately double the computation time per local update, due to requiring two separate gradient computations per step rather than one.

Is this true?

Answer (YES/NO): NO